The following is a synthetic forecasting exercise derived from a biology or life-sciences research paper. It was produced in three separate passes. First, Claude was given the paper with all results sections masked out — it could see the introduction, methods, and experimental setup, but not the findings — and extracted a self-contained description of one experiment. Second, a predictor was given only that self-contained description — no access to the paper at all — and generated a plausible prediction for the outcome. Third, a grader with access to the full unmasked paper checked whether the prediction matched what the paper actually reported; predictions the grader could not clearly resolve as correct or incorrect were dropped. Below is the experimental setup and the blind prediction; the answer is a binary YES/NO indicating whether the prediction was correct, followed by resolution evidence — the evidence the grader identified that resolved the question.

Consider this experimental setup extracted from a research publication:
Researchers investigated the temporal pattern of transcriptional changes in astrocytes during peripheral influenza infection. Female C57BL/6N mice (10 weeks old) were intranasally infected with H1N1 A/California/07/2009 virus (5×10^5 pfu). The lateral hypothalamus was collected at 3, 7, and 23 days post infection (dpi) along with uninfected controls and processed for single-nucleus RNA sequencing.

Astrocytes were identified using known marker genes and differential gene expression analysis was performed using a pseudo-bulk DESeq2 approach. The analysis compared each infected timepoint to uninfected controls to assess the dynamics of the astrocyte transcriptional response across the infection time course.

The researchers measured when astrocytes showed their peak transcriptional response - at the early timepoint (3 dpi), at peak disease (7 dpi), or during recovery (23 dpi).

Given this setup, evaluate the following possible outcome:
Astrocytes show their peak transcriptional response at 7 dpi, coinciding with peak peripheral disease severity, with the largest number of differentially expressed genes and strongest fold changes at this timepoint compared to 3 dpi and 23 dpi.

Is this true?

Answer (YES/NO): NO